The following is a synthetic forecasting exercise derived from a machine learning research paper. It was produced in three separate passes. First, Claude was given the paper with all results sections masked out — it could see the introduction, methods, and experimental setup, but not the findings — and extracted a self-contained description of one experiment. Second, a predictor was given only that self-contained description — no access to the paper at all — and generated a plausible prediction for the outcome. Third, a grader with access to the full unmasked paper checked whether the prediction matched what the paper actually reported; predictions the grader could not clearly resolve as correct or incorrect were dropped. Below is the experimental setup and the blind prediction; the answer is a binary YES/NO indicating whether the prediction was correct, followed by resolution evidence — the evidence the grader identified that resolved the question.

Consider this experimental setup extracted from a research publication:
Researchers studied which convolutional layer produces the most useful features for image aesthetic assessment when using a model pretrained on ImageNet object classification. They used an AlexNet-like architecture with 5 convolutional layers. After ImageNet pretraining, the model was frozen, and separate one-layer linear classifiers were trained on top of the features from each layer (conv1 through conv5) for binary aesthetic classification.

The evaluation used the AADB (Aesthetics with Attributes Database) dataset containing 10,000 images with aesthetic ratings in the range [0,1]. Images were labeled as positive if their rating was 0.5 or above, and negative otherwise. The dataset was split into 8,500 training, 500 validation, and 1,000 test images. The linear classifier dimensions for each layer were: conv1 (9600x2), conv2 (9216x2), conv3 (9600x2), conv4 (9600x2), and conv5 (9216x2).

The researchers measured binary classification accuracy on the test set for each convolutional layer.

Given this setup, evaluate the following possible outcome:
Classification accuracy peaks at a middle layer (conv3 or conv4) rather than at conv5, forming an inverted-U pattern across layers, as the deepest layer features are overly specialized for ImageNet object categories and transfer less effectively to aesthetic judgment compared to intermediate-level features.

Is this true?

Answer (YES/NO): NO